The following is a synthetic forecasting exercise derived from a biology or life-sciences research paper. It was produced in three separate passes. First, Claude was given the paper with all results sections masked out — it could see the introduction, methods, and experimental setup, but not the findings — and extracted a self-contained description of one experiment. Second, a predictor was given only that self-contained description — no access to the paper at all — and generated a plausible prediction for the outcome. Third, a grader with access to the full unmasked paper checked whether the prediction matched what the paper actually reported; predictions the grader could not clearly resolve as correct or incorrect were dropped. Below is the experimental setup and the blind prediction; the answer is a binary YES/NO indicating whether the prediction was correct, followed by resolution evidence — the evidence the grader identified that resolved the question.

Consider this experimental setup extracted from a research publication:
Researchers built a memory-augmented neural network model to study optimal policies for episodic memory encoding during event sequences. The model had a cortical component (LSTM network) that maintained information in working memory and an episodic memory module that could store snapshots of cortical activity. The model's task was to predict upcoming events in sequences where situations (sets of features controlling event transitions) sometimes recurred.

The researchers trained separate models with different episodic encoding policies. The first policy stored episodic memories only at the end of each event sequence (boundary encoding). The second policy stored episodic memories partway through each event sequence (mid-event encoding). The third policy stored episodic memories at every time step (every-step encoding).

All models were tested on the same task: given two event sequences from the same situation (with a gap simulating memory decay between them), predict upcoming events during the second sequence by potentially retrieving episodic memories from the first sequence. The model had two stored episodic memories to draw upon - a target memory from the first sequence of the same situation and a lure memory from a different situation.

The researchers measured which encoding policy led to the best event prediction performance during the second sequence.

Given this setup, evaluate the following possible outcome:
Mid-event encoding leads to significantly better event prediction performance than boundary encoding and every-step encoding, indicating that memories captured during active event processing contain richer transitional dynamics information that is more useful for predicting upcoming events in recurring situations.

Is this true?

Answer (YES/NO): NO